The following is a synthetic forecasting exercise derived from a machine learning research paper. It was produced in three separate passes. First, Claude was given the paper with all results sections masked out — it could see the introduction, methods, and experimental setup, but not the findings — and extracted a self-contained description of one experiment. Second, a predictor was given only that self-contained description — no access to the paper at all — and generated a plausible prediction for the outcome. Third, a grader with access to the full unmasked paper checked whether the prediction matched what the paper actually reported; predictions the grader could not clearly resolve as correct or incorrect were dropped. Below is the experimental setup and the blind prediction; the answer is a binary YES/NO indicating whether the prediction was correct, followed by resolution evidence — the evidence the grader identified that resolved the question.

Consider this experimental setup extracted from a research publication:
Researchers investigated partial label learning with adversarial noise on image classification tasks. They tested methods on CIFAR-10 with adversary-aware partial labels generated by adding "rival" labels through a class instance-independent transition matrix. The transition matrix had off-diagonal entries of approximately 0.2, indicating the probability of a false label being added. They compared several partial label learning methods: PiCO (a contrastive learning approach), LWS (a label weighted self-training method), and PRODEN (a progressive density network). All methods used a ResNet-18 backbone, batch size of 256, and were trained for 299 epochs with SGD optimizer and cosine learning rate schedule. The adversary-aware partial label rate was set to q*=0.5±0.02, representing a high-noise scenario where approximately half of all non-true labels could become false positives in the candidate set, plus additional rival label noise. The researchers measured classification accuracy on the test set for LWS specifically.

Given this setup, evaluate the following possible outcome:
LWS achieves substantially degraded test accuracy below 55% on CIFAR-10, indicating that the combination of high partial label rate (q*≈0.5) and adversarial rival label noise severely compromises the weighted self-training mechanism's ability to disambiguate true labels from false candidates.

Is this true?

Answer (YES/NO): YES